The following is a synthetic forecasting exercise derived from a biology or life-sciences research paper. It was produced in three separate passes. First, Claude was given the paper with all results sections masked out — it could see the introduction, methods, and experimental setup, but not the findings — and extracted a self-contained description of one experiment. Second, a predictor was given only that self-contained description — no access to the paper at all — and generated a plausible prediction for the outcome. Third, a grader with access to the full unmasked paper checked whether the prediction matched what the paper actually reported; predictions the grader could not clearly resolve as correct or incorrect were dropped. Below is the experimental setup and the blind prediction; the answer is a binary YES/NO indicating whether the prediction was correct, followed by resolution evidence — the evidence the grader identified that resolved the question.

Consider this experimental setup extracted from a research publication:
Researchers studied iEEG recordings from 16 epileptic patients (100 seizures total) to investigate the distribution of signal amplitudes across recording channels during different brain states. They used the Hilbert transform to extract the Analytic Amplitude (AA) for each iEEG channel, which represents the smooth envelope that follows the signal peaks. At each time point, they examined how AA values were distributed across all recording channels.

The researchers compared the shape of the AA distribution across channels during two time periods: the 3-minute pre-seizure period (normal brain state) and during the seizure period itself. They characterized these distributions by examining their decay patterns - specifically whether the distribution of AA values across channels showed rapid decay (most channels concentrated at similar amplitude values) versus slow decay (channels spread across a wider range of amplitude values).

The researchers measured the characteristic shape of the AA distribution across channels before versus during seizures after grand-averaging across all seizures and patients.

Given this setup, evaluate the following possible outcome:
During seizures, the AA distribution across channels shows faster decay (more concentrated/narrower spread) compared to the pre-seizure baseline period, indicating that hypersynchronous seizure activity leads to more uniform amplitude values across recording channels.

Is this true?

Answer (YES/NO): NO